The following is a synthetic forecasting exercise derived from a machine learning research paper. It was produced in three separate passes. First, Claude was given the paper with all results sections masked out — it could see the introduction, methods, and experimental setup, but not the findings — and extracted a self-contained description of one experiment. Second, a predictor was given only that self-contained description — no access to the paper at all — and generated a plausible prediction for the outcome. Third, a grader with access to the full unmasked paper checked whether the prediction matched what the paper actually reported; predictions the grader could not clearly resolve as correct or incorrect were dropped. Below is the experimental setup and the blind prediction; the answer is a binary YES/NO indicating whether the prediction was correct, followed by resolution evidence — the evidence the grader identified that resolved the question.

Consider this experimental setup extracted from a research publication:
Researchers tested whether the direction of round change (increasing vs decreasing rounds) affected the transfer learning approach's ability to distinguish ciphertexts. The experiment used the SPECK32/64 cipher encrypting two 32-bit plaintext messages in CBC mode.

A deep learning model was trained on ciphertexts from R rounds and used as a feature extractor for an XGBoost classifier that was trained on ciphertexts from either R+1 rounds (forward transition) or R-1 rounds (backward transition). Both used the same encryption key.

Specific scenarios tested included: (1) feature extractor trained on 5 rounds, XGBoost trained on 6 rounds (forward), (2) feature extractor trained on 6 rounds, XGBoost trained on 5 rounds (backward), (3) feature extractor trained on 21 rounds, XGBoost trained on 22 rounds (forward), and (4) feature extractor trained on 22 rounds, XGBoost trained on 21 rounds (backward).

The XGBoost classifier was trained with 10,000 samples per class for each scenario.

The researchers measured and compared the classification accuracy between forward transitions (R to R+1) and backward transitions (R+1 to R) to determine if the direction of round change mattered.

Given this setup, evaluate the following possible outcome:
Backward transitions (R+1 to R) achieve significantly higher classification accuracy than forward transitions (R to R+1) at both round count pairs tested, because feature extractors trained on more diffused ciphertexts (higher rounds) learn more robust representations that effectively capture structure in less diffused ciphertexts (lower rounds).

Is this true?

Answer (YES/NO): NO